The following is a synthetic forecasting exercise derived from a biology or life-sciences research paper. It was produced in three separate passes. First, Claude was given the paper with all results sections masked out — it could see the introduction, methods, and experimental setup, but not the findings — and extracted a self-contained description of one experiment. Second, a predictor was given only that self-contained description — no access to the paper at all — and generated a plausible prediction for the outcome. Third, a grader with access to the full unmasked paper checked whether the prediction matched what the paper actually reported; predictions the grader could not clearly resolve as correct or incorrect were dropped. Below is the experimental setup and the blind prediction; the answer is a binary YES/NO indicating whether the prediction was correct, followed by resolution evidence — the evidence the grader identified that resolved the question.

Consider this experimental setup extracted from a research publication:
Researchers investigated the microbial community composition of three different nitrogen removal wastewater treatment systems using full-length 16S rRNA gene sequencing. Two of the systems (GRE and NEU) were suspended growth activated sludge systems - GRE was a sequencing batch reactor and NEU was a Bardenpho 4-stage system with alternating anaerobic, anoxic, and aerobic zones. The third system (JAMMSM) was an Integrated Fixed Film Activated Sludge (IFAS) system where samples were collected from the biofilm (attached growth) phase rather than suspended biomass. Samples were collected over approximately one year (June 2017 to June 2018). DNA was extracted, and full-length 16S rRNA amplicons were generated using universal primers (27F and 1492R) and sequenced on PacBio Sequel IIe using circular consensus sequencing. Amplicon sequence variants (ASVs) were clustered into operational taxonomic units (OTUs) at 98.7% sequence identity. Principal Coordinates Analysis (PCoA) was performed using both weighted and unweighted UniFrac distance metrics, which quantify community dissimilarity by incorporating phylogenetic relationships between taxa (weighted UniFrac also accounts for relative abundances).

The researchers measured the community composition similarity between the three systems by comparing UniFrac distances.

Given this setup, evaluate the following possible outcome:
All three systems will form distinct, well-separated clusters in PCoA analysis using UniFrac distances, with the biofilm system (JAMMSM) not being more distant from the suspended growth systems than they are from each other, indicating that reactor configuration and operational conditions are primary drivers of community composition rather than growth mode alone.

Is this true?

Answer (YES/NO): NO